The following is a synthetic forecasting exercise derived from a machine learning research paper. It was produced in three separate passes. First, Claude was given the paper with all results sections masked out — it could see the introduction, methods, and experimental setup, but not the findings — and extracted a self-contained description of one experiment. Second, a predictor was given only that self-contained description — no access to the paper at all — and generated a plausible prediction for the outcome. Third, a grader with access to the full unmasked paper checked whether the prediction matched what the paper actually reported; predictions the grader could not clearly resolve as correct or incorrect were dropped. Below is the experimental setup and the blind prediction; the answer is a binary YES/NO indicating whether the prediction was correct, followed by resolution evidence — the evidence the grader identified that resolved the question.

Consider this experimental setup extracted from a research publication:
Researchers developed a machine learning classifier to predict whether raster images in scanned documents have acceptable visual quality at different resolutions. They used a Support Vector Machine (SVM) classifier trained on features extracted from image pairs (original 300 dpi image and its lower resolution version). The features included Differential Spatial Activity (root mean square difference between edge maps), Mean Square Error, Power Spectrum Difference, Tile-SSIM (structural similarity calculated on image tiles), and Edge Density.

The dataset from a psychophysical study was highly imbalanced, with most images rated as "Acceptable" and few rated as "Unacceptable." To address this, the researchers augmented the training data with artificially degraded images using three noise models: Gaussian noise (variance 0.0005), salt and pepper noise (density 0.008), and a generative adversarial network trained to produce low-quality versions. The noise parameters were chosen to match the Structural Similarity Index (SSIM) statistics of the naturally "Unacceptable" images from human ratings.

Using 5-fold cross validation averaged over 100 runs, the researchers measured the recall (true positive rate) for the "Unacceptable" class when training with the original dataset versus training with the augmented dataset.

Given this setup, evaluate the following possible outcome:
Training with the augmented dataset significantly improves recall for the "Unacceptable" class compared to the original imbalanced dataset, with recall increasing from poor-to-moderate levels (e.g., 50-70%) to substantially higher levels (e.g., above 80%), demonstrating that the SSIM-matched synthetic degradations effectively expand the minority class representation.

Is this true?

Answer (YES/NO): YES